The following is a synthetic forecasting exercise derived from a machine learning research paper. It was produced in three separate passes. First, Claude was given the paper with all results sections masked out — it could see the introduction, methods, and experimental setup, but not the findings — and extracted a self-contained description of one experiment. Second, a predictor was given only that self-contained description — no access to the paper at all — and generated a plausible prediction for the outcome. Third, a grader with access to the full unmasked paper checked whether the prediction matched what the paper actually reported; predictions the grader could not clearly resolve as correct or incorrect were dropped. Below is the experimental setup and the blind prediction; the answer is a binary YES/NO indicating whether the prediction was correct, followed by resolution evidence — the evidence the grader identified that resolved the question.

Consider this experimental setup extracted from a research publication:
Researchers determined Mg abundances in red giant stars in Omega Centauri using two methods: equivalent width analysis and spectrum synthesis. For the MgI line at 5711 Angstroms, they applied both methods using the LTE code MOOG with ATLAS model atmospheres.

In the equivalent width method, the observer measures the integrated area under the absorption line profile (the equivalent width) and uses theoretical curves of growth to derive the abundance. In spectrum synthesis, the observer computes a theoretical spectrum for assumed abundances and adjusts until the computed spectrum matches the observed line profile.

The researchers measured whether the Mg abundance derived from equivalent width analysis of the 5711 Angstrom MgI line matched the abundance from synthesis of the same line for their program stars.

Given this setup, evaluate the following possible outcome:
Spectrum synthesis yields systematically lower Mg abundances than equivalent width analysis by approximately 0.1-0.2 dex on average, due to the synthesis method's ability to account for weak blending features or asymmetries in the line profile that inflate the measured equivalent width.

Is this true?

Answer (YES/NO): NO